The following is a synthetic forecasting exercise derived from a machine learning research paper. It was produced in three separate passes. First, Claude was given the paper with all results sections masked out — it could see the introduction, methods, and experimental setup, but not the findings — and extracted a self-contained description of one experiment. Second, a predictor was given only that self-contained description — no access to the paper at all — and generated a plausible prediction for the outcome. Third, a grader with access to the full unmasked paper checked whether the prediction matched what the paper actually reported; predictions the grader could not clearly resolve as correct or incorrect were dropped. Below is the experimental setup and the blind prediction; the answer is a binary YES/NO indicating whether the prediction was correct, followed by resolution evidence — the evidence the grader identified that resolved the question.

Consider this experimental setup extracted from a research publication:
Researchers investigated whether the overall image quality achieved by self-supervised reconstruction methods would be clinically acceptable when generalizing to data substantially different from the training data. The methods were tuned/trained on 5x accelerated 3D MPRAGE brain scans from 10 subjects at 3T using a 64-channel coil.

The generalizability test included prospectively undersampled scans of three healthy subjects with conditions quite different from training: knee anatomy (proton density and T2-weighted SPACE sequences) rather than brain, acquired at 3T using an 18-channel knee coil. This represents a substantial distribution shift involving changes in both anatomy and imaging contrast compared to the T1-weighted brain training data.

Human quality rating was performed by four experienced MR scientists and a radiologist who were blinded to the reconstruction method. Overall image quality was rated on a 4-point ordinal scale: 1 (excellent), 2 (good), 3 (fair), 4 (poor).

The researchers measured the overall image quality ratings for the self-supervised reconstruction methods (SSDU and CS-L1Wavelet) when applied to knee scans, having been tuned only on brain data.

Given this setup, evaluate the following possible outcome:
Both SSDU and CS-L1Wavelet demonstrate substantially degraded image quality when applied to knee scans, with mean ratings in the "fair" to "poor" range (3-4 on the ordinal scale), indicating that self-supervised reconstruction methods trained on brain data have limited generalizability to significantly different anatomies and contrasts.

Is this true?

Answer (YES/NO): NO